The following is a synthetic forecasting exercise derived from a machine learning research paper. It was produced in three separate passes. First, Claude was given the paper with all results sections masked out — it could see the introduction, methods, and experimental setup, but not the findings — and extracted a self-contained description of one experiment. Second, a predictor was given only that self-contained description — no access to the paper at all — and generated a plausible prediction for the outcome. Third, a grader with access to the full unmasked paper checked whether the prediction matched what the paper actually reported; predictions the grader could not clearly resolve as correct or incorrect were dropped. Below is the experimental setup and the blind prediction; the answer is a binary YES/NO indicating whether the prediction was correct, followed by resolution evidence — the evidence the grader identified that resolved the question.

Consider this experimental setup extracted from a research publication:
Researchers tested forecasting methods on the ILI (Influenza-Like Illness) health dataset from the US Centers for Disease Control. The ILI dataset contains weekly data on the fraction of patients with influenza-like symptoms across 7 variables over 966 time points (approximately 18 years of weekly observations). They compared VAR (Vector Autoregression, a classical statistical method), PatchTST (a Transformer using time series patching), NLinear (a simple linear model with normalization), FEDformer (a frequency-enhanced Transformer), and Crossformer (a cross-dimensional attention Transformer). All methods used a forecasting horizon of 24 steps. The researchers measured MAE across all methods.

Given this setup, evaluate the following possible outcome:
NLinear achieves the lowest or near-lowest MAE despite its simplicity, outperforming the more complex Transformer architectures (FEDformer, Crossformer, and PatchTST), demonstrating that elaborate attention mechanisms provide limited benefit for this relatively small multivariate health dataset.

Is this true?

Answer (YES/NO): NO